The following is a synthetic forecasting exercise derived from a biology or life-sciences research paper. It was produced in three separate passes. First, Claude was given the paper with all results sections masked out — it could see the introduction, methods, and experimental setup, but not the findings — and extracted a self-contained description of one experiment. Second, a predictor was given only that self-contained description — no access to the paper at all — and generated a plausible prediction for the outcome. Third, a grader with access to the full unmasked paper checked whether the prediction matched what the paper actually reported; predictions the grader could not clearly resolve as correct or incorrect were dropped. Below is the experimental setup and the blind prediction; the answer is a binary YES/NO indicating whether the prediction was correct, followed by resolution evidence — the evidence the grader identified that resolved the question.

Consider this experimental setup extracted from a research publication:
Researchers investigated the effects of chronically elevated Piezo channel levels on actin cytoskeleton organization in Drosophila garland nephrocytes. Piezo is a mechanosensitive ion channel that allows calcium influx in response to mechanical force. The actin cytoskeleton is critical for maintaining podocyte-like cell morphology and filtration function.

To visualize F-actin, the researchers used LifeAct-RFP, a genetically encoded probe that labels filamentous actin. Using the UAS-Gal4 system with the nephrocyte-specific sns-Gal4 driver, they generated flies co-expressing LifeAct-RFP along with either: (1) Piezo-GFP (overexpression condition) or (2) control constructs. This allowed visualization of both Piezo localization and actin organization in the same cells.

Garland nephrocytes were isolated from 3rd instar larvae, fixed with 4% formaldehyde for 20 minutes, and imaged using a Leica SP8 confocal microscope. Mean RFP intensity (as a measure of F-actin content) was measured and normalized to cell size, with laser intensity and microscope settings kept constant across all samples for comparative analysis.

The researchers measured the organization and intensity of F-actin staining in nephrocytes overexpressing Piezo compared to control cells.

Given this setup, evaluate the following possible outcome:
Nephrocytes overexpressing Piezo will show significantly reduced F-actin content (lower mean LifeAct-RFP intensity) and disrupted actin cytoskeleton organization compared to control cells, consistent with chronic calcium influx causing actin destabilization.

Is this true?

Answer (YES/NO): NO